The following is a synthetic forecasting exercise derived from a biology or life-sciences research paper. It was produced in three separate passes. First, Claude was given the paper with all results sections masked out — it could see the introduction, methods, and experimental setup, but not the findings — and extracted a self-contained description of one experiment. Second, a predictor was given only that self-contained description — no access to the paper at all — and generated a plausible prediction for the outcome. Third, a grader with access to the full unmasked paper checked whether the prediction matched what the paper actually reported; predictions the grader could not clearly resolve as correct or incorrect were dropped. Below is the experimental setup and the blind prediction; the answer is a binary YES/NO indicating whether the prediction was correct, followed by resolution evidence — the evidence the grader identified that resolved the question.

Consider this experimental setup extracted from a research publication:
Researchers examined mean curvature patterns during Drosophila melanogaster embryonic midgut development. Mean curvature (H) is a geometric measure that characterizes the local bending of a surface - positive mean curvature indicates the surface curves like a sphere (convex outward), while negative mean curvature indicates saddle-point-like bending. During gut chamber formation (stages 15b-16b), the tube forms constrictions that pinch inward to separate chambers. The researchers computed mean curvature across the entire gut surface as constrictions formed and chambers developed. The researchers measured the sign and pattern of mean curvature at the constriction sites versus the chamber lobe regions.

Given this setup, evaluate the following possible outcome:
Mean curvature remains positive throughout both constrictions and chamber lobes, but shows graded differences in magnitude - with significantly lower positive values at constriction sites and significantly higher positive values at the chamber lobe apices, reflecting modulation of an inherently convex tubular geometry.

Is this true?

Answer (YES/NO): NO